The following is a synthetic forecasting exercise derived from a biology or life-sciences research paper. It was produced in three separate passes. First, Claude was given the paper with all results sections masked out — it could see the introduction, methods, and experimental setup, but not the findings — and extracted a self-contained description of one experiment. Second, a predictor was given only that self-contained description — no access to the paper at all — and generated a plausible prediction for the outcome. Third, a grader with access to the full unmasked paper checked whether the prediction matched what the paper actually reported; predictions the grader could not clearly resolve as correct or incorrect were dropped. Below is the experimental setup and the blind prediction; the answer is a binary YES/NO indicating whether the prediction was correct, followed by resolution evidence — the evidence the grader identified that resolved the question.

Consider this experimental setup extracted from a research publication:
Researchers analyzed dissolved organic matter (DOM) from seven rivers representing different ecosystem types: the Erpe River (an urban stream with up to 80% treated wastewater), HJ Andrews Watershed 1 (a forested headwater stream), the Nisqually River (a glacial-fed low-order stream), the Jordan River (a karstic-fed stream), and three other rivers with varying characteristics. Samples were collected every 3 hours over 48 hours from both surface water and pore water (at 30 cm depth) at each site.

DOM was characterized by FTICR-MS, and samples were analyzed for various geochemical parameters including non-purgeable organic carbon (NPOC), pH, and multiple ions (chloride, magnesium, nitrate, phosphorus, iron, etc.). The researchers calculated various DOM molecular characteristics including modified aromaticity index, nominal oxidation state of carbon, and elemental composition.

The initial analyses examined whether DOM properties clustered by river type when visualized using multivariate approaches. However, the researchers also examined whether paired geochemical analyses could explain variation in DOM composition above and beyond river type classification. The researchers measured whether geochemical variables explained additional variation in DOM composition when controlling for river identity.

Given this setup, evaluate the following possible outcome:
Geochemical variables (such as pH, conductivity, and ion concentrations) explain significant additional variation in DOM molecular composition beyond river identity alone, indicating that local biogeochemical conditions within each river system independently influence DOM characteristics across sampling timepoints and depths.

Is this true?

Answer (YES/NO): YES